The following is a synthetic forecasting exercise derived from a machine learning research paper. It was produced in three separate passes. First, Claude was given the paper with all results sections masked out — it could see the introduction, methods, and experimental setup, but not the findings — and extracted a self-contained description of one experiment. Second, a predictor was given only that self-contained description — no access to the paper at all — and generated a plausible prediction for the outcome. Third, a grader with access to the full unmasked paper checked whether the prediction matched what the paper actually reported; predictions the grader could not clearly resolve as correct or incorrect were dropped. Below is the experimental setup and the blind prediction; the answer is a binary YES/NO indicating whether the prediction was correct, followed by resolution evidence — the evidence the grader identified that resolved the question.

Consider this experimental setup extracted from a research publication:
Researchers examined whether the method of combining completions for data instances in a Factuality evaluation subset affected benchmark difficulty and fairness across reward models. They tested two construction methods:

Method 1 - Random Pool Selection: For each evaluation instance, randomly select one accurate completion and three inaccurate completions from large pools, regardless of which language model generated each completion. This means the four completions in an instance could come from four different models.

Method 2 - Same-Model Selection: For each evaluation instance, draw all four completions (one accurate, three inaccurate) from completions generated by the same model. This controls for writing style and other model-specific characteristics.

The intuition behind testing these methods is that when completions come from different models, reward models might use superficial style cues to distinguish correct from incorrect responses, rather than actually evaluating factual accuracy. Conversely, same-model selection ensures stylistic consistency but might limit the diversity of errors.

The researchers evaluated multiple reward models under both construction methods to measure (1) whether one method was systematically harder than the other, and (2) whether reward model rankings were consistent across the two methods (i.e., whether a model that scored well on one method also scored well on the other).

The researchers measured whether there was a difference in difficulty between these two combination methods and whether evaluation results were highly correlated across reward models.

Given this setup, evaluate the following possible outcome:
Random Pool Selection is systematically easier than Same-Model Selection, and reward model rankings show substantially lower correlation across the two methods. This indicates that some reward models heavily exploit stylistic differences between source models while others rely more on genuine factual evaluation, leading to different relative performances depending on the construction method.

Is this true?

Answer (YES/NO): NO